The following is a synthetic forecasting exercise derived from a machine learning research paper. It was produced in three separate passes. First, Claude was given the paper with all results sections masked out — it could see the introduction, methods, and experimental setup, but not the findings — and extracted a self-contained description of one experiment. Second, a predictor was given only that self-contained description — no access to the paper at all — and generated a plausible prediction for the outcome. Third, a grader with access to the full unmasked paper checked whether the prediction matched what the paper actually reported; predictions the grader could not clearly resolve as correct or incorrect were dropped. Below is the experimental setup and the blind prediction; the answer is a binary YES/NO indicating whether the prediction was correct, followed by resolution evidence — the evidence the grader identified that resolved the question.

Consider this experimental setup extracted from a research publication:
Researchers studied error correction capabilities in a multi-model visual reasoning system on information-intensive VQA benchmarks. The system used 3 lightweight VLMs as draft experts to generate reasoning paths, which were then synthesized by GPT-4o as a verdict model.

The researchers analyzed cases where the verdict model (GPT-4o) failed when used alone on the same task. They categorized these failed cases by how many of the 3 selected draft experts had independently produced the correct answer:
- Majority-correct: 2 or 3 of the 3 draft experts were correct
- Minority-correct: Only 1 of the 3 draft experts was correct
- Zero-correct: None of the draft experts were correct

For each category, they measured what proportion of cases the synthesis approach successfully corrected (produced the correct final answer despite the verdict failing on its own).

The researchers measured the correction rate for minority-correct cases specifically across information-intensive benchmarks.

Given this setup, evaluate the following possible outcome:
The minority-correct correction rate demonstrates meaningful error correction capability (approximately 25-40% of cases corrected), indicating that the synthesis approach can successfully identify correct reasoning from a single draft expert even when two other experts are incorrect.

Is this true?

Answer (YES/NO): NO